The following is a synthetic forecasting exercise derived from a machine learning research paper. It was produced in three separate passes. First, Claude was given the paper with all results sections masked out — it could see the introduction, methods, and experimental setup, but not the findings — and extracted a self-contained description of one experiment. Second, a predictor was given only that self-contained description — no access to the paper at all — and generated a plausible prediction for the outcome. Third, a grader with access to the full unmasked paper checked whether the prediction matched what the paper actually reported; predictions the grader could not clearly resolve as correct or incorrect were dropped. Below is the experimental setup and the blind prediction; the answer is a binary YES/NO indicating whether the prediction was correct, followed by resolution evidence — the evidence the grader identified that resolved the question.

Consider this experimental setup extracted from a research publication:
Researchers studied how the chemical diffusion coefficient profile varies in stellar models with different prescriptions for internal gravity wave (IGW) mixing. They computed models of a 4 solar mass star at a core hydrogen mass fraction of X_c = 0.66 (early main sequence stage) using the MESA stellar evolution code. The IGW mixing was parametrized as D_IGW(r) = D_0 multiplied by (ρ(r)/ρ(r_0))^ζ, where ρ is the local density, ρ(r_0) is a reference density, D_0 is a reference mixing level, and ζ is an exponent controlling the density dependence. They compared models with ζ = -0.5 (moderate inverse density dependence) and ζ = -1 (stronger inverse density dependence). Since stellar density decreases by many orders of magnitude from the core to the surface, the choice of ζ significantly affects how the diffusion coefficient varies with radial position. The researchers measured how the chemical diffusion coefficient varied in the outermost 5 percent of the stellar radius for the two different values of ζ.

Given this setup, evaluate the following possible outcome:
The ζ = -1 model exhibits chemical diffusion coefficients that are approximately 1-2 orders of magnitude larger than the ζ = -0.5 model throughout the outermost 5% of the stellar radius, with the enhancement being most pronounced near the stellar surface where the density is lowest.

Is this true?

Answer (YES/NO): NO